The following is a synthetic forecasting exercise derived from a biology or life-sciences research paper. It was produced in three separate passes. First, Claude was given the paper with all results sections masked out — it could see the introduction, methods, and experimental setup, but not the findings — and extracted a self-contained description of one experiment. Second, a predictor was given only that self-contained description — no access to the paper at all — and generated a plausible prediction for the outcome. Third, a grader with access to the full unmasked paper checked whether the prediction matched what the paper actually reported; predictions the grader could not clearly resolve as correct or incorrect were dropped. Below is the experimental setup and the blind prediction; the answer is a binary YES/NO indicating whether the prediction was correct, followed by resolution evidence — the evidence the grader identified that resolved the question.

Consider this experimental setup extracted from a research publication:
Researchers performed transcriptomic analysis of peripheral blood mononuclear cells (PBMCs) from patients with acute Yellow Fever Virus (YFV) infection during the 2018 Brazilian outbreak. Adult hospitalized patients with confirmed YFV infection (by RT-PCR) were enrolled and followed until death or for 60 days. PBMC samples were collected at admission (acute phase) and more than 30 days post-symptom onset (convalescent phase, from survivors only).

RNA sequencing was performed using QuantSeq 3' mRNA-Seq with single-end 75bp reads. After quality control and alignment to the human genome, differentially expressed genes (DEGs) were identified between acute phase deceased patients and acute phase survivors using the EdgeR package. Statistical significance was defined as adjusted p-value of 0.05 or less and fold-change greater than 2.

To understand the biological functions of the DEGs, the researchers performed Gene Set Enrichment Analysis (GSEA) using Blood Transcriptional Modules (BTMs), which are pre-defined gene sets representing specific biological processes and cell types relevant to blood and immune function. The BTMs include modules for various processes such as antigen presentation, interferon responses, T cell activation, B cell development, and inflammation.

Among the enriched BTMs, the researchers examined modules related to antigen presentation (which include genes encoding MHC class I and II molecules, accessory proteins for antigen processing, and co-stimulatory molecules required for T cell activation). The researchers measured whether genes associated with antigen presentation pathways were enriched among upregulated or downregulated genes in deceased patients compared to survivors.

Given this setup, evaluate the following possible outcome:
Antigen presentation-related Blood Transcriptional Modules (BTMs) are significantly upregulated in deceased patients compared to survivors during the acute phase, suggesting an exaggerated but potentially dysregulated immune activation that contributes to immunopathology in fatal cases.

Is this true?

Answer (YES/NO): NO